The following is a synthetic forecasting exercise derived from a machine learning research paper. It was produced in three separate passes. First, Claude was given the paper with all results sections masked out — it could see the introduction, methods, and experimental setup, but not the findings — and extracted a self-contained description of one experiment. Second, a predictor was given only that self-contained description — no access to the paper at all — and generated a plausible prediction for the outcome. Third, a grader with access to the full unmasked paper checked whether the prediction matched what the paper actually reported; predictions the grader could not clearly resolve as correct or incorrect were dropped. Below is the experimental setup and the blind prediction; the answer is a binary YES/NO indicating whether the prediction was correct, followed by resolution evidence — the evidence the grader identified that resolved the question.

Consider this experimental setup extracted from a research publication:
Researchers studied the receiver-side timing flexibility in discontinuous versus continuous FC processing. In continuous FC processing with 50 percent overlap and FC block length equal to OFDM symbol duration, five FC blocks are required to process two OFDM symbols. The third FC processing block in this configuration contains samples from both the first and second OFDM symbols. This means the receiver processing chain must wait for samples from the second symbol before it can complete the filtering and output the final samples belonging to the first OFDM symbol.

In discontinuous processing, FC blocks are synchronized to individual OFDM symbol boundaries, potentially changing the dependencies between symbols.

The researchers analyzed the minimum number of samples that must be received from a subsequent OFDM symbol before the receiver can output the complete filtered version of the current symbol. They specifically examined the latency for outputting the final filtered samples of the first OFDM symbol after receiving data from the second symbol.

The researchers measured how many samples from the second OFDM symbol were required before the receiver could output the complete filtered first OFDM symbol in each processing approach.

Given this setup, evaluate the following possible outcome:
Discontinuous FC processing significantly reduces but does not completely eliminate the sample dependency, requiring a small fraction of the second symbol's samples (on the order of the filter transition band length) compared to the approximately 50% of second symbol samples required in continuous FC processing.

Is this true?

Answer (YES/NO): NO